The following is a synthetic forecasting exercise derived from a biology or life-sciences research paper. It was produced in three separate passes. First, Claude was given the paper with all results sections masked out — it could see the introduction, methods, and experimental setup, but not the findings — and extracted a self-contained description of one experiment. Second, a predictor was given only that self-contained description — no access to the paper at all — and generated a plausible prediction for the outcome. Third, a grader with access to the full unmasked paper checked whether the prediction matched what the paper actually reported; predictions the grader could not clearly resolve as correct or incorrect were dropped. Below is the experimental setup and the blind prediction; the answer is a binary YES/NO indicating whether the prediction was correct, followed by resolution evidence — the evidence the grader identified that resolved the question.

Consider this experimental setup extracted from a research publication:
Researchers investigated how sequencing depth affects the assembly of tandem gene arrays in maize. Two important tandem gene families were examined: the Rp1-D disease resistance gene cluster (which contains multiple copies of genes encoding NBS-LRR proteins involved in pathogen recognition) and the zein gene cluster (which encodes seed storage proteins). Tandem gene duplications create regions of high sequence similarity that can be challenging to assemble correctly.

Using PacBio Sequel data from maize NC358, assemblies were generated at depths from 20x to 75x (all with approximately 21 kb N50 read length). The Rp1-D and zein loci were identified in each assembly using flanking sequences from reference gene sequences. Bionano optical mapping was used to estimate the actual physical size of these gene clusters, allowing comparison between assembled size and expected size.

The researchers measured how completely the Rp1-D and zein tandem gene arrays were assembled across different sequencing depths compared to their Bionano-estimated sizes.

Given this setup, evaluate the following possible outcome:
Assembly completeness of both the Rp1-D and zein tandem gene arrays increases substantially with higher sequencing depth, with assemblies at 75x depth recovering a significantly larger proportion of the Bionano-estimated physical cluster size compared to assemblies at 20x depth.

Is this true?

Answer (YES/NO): YES